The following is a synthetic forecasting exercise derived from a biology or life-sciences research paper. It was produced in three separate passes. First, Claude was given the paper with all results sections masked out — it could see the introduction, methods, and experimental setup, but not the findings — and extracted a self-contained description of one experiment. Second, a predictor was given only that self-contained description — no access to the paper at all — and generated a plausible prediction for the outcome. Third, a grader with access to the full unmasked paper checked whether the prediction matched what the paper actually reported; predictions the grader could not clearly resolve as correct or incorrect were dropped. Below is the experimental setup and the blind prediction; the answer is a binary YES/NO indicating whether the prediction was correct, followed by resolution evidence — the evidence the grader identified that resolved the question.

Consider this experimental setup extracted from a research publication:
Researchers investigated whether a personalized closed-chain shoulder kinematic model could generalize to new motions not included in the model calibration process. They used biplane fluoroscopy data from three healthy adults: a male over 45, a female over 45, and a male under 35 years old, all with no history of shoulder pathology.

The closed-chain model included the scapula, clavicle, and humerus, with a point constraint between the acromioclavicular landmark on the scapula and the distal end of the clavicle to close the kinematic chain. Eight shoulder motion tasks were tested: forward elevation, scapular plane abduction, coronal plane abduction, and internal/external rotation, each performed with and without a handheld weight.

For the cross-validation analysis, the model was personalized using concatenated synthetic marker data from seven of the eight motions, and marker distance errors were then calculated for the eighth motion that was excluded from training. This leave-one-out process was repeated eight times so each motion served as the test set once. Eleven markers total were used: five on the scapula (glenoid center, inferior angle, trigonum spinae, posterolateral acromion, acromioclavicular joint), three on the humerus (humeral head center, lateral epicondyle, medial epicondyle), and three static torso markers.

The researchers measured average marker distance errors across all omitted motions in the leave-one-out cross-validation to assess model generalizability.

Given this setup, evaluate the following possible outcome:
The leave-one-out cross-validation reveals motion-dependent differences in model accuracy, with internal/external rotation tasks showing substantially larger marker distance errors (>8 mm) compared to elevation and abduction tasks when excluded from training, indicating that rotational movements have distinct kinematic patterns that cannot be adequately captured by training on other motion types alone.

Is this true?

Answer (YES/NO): NO